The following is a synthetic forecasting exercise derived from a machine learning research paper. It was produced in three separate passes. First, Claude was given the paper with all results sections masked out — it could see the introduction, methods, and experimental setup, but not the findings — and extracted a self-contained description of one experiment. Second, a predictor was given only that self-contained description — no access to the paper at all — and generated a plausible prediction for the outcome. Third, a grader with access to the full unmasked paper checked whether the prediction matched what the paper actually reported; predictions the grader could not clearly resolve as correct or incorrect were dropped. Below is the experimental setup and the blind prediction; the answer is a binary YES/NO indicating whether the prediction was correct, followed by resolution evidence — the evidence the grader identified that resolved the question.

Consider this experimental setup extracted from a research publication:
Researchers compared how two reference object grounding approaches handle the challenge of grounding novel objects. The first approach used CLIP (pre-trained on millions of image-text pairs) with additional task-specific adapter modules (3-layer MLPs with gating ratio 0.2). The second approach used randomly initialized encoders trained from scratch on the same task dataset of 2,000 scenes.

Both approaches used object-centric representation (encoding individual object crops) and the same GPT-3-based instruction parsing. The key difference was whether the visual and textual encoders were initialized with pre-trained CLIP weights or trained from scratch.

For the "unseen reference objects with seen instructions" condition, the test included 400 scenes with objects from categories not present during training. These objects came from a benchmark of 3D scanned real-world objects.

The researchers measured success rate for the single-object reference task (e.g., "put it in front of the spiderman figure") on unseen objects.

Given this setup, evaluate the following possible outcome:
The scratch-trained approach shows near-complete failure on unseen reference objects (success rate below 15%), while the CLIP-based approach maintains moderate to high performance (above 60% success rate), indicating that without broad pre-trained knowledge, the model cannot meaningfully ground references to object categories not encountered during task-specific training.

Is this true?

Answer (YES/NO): NO